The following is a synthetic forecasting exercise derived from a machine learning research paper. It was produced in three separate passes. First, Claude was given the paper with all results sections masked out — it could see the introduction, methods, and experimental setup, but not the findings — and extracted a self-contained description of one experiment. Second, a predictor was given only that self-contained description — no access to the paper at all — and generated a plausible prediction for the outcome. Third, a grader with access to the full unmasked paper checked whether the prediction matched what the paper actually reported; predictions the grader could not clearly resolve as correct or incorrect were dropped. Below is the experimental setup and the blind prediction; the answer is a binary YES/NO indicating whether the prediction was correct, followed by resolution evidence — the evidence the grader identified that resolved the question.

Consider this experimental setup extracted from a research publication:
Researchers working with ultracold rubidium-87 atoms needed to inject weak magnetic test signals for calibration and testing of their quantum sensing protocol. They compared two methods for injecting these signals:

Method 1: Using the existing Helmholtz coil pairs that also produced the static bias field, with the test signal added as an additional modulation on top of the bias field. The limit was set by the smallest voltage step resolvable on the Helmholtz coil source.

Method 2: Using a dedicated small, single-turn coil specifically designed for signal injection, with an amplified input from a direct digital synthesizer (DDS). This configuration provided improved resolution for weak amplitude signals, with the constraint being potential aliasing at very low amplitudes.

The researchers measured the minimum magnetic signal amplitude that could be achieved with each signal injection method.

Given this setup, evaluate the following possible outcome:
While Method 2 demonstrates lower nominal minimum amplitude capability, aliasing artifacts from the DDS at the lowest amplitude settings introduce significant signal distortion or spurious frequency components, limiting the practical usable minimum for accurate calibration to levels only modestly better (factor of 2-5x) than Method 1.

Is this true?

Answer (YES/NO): NO